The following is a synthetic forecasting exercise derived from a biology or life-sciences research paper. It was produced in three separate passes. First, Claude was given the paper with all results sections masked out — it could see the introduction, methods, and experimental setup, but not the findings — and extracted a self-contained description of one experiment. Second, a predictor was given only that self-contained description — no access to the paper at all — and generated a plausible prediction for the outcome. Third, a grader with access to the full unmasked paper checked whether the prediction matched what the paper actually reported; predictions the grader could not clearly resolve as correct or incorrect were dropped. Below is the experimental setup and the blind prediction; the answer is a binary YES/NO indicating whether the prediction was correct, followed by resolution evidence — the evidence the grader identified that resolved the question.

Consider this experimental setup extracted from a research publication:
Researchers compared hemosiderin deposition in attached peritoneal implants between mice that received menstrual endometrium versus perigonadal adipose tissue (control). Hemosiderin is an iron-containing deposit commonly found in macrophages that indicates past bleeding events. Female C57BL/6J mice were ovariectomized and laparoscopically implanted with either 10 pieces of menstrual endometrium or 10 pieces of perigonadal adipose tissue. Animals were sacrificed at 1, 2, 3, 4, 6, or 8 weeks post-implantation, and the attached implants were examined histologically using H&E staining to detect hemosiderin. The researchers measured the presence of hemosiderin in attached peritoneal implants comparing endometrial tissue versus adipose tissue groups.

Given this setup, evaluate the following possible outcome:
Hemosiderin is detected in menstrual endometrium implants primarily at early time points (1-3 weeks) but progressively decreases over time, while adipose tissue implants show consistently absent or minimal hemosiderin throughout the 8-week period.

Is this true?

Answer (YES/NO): NO